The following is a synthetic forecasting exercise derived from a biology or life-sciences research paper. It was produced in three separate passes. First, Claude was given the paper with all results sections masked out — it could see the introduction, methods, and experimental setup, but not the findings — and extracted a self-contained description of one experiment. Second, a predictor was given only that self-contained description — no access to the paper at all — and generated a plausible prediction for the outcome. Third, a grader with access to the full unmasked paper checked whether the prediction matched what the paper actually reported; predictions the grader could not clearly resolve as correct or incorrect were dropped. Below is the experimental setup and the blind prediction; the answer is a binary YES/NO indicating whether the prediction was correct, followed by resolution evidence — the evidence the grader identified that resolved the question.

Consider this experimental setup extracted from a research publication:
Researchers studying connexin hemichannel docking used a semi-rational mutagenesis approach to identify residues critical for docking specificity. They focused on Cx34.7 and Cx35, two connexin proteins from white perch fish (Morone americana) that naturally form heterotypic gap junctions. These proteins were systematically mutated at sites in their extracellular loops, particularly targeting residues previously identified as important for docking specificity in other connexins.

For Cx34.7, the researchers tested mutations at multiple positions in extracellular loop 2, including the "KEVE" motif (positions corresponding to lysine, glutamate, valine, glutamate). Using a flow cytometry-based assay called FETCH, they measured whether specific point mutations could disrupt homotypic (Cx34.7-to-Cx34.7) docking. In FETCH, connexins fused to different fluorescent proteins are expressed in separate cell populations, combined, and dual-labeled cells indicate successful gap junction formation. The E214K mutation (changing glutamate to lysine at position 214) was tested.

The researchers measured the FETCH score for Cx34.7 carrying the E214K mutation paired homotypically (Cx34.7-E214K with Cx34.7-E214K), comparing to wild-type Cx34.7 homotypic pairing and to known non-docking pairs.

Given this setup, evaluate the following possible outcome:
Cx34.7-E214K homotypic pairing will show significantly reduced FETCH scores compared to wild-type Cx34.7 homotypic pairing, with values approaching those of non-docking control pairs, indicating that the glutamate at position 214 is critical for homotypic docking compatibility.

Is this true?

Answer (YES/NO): NO